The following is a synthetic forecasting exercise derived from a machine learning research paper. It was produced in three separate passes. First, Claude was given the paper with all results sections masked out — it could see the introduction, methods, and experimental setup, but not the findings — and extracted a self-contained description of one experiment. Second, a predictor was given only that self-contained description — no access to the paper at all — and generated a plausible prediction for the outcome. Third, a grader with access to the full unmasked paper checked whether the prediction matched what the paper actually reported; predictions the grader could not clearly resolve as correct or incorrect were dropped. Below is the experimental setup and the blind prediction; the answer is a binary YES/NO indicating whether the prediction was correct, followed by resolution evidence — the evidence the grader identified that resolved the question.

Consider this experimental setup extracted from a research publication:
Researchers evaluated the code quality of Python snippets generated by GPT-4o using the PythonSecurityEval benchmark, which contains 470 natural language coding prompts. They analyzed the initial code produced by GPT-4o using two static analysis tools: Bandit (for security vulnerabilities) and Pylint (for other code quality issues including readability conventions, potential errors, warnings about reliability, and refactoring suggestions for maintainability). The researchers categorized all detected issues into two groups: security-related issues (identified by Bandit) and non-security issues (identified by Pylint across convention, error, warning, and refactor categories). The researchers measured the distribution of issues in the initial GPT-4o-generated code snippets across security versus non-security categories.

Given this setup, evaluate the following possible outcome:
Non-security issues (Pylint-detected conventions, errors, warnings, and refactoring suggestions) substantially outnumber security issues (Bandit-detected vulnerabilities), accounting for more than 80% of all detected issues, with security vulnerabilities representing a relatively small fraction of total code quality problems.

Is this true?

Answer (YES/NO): YES